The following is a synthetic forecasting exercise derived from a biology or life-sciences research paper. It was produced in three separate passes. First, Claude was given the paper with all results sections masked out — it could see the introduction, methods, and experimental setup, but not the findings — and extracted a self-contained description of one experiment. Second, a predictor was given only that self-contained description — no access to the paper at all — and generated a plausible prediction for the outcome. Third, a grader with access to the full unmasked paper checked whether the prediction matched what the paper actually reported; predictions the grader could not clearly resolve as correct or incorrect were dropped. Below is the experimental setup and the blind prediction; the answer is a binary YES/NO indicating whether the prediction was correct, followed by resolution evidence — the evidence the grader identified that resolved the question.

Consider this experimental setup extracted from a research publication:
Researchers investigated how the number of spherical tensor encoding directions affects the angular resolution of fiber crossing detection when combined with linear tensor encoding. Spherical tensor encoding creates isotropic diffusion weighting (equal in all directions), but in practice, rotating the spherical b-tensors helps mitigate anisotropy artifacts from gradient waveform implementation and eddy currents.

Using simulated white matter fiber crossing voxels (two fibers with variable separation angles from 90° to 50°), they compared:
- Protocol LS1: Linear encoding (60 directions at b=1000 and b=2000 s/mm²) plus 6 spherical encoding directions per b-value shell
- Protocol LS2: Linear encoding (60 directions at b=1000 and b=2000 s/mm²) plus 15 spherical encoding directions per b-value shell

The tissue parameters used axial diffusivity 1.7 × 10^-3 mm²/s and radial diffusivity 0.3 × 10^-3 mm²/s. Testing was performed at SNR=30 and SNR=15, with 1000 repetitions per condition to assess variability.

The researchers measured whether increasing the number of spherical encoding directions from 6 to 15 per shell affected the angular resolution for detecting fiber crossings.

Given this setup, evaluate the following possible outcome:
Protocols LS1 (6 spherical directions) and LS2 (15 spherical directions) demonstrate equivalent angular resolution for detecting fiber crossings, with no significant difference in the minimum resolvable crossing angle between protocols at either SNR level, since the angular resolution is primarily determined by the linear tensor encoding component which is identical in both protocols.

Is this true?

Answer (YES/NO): YES